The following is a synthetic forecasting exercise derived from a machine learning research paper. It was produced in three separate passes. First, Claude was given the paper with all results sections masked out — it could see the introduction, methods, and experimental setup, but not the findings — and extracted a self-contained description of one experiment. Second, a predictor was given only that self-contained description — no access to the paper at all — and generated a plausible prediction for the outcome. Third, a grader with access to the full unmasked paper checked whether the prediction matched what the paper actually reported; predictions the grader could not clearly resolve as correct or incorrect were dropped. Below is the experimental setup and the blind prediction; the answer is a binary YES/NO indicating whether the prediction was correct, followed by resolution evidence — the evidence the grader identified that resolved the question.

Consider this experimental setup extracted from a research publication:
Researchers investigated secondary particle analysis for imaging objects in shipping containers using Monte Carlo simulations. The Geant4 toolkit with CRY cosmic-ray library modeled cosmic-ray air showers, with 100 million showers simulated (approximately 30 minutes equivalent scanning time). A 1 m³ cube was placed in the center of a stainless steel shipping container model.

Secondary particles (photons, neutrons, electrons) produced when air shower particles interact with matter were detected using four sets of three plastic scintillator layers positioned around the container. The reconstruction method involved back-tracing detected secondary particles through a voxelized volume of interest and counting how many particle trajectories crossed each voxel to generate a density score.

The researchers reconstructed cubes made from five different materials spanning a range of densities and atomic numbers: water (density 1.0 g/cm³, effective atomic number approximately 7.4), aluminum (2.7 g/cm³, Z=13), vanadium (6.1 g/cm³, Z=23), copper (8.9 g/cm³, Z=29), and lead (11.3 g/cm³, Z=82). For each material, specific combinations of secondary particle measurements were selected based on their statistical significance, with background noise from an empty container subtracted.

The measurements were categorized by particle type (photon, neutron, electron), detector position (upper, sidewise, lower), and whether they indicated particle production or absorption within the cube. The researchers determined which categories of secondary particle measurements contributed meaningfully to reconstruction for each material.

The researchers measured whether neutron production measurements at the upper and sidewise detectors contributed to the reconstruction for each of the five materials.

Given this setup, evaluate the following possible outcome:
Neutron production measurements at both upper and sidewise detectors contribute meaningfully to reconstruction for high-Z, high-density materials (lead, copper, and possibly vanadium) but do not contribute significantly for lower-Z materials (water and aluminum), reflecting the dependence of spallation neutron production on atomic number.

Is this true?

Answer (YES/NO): NO